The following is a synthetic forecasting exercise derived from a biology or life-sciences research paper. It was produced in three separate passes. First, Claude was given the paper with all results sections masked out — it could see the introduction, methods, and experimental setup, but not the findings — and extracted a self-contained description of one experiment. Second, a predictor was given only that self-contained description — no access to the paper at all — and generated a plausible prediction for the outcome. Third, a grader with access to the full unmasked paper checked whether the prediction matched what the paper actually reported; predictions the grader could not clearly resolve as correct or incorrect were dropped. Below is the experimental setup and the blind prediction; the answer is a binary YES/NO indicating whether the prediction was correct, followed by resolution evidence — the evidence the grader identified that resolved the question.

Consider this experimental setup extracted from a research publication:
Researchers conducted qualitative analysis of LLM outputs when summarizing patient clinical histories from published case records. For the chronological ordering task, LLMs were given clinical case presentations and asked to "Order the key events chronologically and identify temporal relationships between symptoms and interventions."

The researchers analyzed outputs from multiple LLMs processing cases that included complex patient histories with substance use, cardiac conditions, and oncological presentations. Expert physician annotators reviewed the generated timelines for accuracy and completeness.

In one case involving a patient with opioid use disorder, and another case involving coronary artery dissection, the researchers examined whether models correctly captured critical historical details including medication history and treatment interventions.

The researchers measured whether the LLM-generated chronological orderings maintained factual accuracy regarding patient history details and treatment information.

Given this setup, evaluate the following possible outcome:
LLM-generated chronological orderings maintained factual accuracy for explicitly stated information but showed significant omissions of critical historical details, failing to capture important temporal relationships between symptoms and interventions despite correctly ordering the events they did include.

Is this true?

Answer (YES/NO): YES